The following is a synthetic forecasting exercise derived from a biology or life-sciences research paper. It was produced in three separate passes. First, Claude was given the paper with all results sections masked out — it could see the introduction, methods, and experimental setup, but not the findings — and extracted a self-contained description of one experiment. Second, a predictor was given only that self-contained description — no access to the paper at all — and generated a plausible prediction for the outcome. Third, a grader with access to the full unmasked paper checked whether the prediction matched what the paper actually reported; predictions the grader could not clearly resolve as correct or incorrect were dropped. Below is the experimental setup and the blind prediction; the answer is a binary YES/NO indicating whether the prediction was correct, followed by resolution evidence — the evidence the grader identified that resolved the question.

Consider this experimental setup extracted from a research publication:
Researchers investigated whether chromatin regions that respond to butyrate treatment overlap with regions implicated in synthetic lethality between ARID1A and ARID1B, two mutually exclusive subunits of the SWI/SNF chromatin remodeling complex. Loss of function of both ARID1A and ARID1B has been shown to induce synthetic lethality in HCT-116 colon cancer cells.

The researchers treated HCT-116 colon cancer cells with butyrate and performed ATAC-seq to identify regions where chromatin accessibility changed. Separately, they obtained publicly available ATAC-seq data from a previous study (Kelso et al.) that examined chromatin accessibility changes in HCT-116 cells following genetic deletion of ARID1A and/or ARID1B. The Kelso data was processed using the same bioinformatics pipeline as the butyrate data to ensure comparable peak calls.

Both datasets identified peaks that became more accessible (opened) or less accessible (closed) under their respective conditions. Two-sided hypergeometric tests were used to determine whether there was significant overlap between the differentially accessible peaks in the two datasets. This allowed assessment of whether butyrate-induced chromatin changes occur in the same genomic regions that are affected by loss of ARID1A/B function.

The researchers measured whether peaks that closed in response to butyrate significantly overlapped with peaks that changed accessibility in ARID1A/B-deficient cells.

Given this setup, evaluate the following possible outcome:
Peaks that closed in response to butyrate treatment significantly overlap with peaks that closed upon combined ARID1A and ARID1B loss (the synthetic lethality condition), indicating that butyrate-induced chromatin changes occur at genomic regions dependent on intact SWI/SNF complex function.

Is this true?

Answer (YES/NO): YES